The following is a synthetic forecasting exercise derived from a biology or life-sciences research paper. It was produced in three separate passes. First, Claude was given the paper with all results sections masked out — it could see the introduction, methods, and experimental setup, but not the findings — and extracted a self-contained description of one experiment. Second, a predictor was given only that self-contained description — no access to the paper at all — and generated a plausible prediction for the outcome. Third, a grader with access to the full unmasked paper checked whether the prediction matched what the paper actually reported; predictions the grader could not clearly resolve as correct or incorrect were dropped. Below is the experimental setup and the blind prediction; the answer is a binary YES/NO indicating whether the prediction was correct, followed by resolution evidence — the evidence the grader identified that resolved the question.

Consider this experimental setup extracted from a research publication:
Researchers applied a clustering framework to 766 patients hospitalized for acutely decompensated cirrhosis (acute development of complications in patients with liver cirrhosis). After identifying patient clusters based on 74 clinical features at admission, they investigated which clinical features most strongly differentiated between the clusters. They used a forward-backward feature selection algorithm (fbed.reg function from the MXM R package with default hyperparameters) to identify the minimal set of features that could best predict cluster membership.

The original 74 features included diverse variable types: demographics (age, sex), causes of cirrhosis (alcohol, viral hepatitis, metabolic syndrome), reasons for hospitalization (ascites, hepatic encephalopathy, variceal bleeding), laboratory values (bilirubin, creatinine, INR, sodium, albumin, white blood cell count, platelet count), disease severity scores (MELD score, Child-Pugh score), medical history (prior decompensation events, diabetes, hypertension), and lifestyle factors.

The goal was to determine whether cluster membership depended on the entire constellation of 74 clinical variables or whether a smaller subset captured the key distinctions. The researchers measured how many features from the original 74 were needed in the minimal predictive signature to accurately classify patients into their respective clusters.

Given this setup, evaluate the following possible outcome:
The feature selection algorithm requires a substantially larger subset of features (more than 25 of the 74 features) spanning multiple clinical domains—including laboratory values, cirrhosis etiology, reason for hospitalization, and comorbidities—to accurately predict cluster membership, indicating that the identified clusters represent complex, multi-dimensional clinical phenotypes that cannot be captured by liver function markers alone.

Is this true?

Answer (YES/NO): NO